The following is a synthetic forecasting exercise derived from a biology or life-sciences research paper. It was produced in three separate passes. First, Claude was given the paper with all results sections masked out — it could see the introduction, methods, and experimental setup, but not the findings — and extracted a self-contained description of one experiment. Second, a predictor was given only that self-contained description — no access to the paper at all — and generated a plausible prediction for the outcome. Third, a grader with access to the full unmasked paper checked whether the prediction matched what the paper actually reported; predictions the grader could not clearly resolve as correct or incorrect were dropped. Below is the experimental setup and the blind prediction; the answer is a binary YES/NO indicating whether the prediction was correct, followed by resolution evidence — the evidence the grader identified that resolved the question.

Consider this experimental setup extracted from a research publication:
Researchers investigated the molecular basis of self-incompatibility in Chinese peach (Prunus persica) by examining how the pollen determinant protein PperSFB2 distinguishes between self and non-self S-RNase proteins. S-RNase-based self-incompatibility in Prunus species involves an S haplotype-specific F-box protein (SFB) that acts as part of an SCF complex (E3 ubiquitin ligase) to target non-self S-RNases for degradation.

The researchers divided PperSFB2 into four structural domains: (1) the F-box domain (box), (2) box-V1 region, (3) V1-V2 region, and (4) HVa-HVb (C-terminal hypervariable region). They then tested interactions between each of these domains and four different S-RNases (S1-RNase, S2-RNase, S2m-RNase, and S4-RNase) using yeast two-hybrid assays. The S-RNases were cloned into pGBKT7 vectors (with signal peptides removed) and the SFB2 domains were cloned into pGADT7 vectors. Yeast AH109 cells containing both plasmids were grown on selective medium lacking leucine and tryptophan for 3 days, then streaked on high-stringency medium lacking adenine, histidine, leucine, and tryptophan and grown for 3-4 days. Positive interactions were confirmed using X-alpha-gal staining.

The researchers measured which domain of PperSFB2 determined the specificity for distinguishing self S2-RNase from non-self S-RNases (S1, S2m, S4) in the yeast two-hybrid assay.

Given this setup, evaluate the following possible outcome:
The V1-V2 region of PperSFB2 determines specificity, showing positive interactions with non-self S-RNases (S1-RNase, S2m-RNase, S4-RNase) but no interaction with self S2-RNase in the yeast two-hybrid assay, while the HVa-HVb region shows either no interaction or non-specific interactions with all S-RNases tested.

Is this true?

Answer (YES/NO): NO